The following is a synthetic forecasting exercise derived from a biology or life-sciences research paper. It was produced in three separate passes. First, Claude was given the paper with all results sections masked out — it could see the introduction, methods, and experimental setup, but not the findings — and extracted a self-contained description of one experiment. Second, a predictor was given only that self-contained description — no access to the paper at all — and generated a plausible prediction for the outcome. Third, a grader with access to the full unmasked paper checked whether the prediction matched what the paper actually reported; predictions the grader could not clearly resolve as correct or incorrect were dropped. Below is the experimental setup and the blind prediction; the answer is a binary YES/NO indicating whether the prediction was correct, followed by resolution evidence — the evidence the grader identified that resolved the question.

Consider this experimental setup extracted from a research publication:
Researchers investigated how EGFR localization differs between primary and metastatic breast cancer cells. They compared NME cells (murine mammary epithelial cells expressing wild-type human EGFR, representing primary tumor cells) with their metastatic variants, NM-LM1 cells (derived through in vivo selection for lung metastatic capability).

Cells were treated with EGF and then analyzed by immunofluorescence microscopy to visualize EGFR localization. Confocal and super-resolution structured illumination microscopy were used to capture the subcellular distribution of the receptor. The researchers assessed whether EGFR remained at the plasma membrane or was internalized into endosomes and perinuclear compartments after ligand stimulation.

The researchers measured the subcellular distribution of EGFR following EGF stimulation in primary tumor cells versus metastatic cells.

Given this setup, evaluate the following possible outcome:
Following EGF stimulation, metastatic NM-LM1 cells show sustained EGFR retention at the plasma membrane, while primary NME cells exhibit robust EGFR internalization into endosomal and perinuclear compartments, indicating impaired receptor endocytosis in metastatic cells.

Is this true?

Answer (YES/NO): NO